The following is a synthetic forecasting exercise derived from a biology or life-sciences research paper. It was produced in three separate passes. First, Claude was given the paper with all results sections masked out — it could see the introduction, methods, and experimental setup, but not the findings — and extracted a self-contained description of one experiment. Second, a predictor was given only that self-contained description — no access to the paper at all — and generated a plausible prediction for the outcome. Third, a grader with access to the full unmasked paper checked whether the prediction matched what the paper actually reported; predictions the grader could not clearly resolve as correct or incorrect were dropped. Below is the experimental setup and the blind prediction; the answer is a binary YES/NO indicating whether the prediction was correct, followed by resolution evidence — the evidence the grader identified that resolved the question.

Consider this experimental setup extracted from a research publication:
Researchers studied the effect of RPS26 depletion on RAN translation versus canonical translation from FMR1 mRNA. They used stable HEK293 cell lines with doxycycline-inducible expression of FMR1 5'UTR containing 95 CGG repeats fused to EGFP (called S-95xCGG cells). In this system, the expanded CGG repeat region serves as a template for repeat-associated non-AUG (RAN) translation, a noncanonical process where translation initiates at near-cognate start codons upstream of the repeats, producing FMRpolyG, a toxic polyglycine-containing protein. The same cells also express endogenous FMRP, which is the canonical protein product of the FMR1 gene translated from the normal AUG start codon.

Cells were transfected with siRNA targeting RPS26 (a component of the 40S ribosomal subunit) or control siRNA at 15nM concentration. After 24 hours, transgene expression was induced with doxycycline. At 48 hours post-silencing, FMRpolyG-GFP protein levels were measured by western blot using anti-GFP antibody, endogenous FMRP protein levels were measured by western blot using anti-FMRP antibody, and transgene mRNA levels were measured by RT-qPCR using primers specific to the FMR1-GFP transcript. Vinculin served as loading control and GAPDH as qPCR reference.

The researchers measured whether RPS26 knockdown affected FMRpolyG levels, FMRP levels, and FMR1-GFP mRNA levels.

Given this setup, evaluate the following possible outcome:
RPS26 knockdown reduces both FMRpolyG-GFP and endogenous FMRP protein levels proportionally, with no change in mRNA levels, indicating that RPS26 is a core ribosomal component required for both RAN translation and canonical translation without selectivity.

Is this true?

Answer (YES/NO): NO